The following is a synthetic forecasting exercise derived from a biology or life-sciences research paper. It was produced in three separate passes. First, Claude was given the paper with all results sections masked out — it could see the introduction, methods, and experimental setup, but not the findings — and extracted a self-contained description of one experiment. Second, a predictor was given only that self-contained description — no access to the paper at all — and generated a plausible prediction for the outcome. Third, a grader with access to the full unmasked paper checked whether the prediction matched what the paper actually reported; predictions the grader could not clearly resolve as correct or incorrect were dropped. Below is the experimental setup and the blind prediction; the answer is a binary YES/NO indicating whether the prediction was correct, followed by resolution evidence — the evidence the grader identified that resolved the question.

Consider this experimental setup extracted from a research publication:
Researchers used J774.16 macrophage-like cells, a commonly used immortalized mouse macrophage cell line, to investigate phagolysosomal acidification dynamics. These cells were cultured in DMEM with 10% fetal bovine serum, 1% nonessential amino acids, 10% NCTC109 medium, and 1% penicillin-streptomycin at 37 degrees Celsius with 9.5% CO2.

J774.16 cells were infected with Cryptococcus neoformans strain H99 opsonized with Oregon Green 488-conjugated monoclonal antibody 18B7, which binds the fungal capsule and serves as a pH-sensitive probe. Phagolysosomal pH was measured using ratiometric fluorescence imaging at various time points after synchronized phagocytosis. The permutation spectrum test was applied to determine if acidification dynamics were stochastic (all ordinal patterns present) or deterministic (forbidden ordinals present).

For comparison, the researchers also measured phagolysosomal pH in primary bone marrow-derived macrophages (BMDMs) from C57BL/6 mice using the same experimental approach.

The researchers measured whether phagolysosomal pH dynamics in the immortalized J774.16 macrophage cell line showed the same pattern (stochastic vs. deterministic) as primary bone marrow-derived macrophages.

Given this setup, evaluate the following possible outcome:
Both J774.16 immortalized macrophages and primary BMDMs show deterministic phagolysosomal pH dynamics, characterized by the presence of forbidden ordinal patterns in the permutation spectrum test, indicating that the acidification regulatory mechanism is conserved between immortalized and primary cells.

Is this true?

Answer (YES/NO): NO